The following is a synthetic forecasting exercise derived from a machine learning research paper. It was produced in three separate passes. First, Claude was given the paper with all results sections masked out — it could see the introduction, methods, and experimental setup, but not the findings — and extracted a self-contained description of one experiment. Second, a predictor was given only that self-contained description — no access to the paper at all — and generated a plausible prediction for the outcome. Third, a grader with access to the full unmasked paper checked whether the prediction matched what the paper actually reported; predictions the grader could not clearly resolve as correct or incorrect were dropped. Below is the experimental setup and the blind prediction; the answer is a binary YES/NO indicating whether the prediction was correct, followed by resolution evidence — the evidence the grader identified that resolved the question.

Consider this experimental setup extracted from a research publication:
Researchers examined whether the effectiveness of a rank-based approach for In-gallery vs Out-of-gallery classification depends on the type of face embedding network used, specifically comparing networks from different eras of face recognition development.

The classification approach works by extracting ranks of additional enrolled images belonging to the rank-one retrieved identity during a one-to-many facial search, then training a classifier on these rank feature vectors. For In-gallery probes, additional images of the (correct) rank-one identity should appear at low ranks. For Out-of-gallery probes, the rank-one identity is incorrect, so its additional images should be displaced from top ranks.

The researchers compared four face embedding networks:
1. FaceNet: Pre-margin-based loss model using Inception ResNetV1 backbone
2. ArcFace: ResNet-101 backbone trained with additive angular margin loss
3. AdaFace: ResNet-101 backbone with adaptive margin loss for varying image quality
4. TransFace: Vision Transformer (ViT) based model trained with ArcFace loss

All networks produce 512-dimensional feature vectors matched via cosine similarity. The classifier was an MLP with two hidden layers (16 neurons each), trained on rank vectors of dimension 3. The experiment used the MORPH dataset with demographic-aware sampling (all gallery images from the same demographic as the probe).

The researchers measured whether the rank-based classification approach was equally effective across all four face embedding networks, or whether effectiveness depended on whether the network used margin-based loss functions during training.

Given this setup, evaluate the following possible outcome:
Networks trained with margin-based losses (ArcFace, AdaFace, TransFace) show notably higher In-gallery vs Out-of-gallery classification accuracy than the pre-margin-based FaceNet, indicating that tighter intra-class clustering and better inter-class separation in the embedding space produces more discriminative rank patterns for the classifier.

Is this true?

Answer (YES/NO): YES